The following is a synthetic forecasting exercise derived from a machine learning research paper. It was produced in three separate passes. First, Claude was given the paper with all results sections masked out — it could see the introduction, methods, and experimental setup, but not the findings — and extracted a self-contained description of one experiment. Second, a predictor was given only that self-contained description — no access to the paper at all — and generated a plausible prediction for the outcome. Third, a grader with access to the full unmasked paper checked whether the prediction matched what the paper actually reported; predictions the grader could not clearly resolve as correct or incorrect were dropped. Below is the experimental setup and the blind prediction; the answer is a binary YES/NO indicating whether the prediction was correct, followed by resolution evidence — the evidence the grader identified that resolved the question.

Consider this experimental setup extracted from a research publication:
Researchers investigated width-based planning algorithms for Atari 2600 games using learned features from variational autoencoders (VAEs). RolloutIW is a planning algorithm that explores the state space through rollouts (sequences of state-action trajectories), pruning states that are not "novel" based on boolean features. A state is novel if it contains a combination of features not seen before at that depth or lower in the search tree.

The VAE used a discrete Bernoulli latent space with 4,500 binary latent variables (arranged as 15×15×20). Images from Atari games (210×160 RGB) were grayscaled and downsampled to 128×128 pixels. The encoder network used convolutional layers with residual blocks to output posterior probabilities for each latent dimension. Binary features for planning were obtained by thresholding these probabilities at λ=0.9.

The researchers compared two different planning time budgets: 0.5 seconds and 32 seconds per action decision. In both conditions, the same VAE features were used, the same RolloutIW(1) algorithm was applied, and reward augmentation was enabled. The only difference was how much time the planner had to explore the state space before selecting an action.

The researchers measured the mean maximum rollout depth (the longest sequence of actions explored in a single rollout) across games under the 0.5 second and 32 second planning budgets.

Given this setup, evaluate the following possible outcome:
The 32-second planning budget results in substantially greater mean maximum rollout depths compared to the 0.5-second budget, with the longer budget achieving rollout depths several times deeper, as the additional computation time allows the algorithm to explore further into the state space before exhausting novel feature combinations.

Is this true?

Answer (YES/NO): NO